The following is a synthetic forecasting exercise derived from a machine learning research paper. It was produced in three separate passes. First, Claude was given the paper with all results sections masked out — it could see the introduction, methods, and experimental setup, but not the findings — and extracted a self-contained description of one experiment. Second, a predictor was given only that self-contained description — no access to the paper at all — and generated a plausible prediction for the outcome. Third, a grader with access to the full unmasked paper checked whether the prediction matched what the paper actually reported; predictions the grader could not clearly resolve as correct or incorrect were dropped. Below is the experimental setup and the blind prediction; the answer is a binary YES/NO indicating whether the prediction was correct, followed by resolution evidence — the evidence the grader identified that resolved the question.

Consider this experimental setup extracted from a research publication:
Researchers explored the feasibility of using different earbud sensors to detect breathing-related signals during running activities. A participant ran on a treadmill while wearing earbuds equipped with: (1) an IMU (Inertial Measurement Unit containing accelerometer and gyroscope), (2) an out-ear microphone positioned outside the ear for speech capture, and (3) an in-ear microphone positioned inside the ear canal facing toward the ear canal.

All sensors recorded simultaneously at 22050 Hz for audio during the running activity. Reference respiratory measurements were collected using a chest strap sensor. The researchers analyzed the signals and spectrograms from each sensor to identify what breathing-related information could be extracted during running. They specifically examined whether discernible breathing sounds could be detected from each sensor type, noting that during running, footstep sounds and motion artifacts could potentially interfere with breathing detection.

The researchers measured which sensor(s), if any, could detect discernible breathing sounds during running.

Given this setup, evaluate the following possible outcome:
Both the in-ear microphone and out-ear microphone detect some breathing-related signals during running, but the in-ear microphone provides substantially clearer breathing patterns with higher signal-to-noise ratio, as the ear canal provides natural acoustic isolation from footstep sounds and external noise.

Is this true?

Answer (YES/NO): NO